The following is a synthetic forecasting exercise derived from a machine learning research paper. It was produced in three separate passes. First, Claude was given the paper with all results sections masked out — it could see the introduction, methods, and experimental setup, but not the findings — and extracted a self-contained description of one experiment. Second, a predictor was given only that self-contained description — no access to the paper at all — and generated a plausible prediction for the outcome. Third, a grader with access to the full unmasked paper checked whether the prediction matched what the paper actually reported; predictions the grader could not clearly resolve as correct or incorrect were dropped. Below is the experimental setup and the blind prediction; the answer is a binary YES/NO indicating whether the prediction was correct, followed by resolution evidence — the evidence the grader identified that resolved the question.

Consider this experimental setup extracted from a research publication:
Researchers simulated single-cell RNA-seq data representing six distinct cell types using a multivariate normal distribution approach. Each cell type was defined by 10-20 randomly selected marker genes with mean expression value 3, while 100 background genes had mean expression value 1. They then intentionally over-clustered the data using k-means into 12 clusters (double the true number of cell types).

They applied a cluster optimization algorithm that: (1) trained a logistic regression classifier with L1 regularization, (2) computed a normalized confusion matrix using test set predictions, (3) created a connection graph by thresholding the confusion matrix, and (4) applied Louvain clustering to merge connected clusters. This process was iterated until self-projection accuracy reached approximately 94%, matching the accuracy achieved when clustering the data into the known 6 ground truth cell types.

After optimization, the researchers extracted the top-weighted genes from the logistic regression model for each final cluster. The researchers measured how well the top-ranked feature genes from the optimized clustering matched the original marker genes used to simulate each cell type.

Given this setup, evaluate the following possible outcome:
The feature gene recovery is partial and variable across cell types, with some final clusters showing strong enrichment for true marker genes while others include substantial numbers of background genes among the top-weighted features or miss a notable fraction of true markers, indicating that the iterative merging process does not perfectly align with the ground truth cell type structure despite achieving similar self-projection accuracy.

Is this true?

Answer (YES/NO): NO